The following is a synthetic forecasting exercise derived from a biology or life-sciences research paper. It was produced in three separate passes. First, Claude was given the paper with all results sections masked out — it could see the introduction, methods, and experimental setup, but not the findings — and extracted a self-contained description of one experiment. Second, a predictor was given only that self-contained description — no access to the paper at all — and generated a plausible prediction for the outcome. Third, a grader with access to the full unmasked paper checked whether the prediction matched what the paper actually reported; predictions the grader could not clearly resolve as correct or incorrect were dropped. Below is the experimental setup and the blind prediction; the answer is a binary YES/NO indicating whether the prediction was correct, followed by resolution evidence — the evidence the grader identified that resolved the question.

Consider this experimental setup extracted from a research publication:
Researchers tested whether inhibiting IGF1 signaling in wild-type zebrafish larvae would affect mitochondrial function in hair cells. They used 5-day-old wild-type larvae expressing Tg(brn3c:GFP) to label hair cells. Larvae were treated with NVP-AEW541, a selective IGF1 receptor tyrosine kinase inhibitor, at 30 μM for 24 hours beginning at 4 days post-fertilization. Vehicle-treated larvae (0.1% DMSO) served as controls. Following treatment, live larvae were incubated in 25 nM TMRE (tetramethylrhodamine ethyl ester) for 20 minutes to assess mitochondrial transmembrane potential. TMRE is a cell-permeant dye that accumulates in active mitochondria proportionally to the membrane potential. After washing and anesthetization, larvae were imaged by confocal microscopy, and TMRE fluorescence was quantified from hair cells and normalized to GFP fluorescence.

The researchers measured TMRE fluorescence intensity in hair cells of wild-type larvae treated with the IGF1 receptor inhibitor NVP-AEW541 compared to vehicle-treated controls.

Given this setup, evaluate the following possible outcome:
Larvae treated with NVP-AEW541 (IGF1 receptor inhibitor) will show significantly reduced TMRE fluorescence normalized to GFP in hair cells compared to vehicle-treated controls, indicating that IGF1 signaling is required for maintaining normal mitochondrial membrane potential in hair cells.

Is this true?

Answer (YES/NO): NO